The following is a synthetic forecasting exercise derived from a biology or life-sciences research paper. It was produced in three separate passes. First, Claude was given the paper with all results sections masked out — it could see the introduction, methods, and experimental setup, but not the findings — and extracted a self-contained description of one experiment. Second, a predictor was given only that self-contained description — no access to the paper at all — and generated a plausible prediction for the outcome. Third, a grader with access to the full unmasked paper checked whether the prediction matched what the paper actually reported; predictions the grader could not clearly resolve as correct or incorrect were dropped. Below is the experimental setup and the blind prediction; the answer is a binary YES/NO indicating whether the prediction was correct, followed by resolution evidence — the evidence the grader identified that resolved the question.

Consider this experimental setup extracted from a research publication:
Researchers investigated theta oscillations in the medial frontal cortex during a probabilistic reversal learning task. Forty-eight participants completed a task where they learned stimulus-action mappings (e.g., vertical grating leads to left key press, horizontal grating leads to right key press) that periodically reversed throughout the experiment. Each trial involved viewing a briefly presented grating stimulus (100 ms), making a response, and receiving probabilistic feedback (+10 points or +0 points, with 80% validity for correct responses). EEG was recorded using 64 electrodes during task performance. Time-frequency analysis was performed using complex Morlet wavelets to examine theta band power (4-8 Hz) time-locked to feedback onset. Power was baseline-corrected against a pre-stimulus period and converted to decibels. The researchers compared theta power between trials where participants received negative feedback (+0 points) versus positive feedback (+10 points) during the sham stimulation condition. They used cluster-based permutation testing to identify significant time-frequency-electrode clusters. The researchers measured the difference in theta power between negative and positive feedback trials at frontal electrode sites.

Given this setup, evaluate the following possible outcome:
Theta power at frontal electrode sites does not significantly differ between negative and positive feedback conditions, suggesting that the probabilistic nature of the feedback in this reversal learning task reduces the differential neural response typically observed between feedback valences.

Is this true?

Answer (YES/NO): NO